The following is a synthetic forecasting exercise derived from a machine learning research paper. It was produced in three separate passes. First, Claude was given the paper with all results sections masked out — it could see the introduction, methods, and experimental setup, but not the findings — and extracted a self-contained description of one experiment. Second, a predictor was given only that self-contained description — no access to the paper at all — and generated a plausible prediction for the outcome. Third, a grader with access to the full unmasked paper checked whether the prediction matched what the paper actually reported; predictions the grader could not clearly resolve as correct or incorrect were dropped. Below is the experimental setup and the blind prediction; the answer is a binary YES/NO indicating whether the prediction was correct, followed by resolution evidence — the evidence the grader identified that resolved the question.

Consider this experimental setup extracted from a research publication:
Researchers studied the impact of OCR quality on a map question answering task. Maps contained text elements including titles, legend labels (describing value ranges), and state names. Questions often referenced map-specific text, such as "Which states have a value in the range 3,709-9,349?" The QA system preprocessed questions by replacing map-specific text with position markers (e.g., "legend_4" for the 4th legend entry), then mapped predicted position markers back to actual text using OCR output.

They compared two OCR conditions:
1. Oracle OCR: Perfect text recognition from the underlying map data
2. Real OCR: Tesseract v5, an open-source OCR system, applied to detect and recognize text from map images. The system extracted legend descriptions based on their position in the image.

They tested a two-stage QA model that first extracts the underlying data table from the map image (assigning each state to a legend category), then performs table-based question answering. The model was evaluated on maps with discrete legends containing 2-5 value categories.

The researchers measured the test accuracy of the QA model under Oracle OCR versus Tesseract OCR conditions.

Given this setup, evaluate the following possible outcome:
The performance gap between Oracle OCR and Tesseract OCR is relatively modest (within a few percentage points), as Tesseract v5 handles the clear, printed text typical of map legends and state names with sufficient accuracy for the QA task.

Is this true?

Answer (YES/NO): NO